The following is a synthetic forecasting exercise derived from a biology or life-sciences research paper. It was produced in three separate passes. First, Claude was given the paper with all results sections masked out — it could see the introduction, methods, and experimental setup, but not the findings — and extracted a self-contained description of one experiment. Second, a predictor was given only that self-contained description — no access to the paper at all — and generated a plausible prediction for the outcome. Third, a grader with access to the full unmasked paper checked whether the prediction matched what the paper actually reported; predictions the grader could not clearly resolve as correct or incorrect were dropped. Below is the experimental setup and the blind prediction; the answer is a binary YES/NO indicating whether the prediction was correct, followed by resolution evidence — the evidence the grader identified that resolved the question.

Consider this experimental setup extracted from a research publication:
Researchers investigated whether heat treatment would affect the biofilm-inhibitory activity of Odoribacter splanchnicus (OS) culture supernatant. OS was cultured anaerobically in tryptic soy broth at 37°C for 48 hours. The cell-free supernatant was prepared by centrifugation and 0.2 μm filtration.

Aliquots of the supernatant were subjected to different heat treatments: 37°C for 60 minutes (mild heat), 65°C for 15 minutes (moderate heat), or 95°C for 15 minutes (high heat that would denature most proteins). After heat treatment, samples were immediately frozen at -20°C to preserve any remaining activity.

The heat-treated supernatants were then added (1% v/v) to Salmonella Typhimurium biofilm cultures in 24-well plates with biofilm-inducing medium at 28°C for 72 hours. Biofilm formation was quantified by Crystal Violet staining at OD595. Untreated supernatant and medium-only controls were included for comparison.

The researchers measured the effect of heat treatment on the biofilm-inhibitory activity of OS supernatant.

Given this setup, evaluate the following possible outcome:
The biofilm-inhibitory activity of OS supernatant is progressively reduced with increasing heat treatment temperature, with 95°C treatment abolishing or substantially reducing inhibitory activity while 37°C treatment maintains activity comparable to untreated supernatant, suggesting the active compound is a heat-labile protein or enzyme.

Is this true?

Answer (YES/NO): NO